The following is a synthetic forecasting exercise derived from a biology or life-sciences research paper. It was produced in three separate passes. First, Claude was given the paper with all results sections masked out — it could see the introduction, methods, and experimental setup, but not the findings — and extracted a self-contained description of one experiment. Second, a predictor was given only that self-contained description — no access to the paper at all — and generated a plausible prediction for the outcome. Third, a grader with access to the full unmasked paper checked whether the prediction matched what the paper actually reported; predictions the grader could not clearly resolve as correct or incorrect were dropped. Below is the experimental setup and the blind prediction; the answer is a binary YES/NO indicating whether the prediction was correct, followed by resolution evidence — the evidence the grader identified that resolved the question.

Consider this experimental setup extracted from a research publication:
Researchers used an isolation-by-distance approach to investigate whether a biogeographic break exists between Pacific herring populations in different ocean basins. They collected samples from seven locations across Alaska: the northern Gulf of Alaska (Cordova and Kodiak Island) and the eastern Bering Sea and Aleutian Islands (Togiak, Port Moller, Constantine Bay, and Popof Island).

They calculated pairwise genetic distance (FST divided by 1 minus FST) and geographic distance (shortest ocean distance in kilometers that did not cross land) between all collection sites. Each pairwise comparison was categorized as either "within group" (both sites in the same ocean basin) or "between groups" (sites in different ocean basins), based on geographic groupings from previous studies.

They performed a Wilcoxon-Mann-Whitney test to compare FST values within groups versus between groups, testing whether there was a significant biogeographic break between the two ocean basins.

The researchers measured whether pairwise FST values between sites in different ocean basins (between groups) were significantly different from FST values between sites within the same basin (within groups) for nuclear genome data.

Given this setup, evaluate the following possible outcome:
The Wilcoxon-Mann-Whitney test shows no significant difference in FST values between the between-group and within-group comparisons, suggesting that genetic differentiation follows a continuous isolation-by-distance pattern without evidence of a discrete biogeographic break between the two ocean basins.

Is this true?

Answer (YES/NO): NO